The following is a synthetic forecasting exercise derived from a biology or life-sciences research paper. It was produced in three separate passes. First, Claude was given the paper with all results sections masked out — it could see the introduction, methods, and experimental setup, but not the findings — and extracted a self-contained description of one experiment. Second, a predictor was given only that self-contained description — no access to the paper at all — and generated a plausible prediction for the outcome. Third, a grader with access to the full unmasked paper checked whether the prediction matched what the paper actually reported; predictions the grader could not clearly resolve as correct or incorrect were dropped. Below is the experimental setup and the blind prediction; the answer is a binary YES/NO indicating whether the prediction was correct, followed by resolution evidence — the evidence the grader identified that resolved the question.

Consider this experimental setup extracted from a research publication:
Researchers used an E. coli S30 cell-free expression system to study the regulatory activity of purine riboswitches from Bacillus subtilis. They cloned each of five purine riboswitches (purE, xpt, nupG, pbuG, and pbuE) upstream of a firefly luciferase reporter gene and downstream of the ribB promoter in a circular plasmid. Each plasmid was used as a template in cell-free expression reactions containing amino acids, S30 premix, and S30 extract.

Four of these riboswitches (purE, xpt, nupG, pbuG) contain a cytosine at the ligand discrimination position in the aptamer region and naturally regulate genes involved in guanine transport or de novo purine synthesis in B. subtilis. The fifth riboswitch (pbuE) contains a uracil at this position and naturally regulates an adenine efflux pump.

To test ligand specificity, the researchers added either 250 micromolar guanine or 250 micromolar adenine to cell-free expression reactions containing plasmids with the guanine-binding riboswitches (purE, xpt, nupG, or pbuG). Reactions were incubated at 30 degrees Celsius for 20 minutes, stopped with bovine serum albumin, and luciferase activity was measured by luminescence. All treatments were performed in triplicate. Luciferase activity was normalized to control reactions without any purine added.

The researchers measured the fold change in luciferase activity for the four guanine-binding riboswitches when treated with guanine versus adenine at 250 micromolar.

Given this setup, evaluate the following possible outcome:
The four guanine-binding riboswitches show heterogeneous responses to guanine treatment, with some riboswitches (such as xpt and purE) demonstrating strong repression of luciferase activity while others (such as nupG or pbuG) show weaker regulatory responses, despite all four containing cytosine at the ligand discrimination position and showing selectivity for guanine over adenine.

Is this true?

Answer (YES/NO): NO